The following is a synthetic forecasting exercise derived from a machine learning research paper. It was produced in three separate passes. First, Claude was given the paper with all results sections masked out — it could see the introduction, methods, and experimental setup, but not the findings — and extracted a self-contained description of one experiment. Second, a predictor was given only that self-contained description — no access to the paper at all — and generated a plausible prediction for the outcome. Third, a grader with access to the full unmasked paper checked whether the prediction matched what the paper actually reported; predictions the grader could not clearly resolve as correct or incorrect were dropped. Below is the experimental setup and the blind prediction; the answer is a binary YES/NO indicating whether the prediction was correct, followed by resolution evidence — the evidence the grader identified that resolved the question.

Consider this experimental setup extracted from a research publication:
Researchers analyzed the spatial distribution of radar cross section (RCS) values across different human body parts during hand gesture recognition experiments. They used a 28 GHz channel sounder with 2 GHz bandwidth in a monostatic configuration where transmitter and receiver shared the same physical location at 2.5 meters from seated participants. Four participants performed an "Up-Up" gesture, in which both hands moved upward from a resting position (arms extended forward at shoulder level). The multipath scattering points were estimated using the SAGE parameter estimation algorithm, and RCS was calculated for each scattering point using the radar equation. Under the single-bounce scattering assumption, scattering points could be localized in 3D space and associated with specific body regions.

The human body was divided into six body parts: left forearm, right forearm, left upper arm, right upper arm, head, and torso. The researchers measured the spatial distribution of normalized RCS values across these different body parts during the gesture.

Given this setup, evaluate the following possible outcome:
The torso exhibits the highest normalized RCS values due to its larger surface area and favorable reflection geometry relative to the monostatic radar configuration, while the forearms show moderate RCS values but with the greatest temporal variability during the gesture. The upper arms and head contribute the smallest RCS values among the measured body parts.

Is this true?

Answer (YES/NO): NO